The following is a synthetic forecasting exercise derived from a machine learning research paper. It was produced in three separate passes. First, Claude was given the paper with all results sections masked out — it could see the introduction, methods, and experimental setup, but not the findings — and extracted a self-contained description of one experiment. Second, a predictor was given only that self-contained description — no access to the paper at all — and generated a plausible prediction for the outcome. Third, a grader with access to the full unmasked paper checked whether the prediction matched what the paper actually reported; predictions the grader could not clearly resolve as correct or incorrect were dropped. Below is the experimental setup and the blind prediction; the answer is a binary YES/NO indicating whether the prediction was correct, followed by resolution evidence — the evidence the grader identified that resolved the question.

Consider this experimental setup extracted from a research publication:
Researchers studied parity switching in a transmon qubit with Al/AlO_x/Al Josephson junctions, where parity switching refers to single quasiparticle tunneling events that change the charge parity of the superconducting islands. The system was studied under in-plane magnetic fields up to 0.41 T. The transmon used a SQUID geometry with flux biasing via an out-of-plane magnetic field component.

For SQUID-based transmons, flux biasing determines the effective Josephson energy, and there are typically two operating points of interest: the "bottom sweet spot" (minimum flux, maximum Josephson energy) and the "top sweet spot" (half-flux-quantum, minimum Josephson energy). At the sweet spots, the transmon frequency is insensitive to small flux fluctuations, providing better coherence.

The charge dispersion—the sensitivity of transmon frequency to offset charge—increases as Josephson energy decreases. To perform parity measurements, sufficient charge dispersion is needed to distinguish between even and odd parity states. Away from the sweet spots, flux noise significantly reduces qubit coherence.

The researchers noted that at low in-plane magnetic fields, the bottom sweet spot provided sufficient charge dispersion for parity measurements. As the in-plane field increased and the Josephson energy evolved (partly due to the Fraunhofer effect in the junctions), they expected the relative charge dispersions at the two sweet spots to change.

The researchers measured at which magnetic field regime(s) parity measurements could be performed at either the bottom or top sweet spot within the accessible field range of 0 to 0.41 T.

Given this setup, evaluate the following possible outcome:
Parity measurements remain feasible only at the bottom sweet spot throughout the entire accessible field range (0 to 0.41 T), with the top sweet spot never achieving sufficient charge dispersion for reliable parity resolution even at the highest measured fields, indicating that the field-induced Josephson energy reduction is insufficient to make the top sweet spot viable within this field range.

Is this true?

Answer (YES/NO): NO